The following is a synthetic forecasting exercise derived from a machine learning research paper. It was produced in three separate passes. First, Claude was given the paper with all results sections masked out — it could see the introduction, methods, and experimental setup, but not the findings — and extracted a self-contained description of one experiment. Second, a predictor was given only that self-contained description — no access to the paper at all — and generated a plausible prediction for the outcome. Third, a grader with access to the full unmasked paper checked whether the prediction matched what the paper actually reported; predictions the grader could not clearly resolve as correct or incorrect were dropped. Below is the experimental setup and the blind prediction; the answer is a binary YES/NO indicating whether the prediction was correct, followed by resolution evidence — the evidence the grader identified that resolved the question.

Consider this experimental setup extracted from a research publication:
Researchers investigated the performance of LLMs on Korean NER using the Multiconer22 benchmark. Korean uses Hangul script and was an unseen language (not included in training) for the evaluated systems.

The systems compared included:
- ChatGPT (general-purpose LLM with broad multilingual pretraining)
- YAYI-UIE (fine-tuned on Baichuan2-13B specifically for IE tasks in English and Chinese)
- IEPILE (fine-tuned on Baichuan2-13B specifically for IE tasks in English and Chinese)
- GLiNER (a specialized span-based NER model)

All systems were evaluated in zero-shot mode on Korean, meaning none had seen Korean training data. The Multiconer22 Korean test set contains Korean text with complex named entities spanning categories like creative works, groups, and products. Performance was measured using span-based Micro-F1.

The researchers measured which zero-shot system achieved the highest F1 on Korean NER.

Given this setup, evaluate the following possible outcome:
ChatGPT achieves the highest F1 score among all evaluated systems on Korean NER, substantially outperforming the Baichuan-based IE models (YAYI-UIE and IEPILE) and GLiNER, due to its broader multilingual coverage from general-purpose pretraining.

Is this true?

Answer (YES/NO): NO